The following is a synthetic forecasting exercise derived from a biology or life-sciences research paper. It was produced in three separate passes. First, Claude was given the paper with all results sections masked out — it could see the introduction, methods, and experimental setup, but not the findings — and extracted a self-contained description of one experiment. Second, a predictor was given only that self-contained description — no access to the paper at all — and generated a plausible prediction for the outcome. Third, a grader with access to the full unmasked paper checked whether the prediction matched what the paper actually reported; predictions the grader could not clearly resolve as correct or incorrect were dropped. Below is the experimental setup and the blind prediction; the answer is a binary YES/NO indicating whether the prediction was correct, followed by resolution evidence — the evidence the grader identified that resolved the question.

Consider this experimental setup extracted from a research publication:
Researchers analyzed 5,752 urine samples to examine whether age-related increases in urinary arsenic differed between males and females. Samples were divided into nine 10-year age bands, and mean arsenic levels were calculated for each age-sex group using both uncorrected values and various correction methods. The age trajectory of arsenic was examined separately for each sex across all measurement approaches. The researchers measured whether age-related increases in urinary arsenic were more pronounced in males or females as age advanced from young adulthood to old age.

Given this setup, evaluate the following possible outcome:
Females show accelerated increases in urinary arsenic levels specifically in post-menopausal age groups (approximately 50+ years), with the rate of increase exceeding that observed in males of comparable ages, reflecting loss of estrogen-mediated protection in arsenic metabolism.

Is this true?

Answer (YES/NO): NO